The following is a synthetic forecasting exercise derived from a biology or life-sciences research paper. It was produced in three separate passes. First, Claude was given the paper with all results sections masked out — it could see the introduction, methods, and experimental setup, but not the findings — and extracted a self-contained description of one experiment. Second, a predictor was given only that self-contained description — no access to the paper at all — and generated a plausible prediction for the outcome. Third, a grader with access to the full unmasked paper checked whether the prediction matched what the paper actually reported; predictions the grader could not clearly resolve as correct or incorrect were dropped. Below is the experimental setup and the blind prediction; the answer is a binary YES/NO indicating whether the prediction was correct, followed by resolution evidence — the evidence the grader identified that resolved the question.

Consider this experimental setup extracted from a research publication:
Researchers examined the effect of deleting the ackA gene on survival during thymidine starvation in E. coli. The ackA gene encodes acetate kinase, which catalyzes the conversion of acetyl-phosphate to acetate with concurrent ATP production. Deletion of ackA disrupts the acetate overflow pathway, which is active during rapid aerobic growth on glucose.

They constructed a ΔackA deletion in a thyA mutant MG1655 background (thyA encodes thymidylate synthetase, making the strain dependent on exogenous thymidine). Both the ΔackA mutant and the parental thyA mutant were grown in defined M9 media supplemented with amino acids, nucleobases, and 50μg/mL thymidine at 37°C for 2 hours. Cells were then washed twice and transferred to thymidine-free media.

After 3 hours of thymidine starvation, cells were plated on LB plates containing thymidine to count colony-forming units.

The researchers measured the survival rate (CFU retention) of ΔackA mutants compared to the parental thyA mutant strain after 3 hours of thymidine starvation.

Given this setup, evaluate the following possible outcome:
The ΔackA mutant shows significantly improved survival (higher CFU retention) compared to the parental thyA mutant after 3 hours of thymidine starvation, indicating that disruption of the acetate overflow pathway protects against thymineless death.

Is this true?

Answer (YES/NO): YES